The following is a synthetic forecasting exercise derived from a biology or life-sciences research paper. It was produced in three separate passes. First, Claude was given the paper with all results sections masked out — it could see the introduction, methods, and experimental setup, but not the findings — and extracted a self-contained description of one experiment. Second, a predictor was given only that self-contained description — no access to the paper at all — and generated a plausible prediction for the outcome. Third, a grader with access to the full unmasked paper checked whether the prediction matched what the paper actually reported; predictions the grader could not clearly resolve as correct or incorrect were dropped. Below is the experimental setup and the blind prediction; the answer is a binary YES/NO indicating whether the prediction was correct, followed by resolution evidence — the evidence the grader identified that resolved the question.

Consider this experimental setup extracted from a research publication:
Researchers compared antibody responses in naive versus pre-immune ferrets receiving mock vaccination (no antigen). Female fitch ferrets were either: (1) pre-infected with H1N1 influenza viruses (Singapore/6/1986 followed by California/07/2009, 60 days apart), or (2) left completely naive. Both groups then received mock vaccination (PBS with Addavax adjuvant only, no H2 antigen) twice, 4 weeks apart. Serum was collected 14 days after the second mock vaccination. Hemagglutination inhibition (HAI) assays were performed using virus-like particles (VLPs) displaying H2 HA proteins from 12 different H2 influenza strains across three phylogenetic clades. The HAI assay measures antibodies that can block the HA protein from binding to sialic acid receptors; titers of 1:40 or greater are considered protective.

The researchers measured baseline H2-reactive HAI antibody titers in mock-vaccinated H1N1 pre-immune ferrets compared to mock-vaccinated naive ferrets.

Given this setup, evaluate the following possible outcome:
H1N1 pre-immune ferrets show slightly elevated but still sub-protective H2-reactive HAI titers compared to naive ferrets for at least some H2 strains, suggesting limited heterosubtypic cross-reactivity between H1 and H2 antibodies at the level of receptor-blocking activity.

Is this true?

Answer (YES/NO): NO